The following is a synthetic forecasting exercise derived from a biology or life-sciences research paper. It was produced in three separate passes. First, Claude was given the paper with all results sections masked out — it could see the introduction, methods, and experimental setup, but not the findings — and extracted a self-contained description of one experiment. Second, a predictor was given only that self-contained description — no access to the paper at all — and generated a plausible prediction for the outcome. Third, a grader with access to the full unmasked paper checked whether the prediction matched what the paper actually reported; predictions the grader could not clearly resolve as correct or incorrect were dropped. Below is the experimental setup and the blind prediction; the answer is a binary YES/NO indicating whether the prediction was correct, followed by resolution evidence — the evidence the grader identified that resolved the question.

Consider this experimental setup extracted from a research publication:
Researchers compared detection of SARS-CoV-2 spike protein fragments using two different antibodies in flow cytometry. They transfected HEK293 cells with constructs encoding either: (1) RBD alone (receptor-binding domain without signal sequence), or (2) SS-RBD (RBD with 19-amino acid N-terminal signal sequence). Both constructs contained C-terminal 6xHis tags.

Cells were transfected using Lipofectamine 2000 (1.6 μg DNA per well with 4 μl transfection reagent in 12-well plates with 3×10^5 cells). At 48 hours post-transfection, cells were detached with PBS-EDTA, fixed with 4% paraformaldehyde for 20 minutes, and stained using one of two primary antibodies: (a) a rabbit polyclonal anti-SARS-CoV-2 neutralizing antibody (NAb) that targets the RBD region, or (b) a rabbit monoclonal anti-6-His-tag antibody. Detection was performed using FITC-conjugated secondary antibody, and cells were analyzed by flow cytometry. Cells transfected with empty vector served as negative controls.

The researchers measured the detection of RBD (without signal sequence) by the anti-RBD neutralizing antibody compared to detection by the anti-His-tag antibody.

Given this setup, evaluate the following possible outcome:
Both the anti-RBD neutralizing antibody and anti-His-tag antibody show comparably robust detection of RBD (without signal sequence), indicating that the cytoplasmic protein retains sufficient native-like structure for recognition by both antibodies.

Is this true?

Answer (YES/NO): NO